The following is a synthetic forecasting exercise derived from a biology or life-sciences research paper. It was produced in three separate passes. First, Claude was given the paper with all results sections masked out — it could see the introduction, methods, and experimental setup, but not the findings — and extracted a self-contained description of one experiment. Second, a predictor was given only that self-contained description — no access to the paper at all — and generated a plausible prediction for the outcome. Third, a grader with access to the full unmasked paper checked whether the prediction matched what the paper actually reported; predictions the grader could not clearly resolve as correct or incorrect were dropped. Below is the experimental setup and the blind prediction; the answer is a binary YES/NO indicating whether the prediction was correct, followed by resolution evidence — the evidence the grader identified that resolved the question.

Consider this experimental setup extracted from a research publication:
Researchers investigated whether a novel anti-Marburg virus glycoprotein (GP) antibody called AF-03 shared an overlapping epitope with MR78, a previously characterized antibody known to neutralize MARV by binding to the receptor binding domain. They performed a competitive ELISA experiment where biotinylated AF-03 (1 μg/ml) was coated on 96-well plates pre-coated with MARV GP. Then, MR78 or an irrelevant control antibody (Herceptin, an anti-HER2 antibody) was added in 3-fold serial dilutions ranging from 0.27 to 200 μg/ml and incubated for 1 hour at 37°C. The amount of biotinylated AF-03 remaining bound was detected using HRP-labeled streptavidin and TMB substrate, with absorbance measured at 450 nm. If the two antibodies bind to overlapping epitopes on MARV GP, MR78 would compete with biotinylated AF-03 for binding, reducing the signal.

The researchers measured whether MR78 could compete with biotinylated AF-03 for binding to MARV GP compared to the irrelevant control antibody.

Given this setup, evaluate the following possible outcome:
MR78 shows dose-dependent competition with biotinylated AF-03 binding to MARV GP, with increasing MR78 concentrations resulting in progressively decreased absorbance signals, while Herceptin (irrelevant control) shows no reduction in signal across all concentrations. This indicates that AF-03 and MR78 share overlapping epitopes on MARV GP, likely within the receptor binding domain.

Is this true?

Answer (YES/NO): YES